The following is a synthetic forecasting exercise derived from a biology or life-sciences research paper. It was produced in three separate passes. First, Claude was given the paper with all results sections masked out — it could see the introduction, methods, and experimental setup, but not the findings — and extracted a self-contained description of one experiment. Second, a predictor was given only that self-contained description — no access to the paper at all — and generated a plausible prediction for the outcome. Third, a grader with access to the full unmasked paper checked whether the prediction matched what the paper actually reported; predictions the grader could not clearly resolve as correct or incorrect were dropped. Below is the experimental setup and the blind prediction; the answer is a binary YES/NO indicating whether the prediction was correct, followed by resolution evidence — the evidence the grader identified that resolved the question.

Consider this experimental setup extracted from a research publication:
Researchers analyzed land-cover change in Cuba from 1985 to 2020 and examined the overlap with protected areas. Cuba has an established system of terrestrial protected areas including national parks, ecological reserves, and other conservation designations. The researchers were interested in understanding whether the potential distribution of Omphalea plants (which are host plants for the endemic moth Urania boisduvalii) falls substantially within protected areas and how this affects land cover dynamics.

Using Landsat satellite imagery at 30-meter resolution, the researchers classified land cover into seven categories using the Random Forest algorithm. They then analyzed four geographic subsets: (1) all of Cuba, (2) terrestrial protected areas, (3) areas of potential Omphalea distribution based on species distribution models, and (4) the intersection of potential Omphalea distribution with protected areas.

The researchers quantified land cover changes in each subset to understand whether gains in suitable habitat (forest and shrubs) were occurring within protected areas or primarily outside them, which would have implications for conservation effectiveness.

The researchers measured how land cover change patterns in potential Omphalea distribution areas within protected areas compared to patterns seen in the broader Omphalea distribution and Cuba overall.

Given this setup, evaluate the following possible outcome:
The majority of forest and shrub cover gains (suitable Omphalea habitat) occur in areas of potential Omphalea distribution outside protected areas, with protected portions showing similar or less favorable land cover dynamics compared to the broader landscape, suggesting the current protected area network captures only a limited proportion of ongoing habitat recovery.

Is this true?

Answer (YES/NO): NO